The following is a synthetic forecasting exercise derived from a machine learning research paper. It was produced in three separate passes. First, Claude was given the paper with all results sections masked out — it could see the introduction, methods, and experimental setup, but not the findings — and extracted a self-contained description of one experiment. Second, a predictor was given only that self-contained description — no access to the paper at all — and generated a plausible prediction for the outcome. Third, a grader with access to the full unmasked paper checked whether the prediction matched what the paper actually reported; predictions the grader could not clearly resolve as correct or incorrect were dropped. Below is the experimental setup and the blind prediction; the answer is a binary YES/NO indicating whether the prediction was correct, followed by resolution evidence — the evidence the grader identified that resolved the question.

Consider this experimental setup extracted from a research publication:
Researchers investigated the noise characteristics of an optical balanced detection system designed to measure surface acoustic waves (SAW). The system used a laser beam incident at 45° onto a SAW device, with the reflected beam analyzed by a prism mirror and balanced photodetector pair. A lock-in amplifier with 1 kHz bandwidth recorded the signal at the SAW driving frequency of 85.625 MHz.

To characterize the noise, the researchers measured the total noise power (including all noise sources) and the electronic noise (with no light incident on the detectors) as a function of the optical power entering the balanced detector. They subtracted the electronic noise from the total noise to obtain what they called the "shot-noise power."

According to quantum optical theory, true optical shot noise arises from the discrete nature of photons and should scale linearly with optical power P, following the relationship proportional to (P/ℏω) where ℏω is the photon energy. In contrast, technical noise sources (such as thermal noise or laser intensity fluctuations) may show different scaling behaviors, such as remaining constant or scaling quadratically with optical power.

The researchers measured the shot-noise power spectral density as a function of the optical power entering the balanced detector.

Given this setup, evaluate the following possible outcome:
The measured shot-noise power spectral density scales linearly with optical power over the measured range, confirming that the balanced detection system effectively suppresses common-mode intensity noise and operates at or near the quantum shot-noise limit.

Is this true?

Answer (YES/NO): YES